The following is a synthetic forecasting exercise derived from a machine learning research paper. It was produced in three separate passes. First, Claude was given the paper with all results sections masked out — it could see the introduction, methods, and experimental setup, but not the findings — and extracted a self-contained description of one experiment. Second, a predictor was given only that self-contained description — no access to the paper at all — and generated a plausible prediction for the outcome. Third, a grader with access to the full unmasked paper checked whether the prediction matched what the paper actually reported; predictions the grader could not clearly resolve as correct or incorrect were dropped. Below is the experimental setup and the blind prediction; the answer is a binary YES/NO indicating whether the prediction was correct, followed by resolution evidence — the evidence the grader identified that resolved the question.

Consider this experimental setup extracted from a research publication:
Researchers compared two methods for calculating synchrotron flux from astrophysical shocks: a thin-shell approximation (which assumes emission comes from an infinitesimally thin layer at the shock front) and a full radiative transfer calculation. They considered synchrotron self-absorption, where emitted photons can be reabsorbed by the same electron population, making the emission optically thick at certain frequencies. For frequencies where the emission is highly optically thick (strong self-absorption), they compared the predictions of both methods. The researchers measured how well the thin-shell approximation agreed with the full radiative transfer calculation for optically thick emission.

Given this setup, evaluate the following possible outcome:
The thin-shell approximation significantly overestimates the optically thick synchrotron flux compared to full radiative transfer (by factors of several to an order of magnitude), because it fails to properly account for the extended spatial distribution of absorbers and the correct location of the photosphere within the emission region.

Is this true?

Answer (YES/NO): NO